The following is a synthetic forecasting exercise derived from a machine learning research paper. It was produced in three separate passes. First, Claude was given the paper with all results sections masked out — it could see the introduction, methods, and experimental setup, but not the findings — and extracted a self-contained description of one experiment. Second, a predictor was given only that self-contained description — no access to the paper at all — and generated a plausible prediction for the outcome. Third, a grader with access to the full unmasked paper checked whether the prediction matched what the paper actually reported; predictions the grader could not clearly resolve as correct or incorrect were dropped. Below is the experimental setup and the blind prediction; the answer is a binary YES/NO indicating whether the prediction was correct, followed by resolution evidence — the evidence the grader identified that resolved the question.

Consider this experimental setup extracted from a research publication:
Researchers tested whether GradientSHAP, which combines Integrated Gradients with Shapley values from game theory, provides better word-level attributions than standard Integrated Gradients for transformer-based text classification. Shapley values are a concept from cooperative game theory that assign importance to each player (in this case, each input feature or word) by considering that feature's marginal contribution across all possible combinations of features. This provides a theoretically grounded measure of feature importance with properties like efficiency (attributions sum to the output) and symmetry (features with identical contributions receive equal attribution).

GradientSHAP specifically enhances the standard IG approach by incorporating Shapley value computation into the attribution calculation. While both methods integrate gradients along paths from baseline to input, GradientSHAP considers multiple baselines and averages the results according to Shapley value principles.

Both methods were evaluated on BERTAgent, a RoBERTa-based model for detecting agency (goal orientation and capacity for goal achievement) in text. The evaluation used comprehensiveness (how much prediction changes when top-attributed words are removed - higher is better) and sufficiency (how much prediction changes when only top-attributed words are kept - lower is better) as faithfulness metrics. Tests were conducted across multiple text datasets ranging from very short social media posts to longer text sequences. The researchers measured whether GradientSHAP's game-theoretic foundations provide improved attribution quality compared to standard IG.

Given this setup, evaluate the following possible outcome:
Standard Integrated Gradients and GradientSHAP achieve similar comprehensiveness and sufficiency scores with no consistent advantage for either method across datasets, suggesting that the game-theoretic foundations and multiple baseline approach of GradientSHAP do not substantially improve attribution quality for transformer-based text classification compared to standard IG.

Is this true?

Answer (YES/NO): NO